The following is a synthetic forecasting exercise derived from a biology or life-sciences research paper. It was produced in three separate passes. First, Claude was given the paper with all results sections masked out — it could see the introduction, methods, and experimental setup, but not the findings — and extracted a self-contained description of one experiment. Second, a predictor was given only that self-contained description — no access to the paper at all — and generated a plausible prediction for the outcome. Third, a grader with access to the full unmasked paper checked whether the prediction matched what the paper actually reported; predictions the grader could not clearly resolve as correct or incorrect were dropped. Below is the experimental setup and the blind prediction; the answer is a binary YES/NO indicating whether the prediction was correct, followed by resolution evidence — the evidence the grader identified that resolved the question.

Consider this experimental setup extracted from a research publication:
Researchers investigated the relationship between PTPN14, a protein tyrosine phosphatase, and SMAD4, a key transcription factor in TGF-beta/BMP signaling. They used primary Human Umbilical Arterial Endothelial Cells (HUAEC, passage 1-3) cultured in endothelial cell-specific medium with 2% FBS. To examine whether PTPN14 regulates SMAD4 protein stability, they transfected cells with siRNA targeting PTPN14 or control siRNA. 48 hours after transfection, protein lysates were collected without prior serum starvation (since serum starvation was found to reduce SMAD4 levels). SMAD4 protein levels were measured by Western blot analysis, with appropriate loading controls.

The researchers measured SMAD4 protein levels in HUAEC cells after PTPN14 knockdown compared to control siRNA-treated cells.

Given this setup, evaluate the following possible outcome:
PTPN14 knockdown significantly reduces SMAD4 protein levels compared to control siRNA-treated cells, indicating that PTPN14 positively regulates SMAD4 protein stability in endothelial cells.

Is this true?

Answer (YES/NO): YES